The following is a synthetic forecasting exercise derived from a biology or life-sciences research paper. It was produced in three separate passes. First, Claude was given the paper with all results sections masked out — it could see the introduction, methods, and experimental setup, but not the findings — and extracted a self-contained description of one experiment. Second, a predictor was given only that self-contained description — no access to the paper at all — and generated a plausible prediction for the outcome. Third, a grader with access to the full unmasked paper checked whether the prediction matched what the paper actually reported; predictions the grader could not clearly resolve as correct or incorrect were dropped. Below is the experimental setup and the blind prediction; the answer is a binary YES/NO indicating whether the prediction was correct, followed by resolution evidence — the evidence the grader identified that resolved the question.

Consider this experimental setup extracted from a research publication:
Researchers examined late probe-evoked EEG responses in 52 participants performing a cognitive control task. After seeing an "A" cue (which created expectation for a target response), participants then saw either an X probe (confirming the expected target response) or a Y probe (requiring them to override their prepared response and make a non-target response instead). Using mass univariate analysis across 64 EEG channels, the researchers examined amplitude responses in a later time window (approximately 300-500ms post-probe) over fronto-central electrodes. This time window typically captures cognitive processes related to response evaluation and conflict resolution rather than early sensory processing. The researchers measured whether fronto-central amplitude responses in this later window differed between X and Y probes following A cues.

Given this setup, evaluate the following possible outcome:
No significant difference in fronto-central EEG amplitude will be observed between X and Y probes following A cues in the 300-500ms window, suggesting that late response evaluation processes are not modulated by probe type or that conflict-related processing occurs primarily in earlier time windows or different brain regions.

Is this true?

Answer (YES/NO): NO